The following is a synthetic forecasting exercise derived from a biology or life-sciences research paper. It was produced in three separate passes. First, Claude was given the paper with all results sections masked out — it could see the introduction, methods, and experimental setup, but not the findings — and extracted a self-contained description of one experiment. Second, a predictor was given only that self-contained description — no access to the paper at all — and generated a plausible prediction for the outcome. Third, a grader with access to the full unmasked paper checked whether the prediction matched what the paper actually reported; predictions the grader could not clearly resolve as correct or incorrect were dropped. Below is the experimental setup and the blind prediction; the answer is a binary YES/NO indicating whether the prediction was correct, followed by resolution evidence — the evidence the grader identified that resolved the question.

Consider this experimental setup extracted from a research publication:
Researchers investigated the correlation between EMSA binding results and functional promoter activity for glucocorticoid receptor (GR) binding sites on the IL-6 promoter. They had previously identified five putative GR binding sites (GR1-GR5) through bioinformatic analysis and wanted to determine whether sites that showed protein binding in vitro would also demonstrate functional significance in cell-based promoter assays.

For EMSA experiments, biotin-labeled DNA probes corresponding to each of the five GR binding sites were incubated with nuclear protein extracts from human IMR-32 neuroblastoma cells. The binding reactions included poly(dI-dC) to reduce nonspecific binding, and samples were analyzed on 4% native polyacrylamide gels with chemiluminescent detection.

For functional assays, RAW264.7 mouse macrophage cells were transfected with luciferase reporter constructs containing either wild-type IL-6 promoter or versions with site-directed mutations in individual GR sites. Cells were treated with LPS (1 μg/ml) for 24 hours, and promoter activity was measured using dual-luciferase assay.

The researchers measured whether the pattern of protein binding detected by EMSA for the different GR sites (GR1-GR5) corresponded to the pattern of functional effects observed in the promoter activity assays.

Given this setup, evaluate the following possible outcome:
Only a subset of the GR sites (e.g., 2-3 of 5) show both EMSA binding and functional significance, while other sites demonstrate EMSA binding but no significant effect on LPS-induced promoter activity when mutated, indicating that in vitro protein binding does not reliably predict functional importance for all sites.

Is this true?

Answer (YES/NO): NO